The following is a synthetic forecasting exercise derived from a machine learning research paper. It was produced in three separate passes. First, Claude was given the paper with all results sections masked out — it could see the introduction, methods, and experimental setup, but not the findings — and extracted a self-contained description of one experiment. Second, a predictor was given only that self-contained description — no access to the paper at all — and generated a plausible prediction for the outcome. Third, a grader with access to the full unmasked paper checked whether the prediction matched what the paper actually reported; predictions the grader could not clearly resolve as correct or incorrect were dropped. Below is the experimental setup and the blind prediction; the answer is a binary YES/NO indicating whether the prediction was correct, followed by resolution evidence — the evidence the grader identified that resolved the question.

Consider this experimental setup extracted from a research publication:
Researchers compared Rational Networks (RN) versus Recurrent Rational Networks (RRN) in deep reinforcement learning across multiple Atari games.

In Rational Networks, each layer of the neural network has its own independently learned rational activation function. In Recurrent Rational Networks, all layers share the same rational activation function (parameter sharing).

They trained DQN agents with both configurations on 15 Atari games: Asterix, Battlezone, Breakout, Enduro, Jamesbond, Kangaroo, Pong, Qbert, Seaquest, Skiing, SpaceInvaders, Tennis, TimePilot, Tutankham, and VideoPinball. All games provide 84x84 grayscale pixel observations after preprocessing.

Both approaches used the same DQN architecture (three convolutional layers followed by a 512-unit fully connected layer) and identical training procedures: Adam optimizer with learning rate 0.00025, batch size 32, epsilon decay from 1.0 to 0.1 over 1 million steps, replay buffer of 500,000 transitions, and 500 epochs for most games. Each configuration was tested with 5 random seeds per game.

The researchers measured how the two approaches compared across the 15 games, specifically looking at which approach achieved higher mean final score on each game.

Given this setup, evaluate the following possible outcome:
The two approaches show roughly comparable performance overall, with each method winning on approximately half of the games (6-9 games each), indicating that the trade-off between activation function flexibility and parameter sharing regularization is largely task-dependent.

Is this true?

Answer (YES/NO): NO